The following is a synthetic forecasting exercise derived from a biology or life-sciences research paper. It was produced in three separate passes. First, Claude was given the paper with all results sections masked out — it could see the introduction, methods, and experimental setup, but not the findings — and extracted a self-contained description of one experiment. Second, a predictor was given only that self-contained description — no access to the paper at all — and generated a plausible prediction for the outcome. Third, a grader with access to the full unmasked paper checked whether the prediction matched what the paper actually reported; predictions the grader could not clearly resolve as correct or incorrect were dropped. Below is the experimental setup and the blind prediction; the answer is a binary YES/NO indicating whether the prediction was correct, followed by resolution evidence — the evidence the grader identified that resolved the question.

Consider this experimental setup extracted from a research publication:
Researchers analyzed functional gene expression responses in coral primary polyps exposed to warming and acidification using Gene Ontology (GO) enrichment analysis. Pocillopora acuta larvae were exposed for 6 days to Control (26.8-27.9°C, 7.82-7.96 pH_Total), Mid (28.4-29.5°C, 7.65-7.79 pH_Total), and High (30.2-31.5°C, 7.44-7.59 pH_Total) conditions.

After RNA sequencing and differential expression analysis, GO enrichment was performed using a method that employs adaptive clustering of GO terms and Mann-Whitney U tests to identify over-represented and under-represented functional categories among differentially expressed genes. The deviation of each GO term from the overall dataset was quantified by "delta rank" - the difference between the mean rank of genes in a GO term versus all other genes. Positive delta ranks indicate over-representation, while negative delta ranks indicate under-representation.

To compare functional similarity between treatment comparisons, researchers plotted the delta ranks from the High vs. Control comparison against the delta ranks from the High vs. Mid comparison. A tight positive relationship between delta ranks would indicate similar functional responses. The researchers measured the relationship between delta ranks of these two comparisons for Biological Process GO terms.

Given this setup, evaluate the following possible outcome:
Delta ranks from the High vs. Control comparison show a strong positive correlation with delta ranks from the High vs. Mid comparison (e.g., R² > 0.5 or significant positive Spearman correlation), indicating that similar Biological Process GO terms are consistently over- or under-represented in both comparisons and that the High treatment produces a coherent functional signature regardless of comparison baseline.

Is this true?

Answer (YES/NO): YES